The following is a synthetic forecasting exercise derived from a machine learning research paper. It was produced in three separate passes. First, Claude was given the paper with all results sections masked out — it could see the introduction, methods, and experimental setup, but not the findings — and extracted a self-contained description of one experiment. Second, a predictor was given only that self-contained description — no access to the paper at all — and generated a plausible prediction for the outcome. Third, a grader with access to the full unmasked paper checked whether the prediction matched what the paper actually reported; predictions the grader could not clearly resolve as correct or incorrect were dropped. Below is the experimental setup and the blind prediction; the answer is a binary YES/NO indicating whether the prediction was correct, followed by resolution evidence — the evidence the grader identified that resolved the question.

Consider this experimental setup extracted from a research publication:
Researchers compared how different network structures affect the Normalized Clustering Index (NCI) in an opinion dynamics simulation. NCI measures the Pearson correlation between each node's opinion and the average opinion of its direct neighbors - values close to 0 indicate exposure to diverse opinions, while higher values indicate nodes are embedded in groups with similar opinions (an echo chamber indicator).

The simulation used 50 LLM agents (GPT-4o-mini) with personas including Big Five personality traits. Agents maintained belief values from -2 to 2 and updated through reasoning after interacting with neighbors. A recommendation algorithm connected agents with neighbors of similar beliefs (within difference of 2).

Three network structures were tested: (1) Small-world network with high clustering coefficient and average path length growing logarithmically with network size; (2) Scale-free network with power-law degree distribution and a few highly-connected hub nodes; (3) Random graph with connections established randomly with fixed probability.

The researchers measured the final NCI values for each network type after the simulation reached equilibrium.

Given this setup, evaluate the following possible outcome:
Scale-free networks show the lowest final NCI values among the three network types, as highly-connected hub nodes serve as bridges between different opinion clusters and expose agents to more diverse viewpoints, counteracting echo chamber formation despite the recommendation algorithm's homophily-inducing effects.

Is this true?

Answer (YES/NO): NO